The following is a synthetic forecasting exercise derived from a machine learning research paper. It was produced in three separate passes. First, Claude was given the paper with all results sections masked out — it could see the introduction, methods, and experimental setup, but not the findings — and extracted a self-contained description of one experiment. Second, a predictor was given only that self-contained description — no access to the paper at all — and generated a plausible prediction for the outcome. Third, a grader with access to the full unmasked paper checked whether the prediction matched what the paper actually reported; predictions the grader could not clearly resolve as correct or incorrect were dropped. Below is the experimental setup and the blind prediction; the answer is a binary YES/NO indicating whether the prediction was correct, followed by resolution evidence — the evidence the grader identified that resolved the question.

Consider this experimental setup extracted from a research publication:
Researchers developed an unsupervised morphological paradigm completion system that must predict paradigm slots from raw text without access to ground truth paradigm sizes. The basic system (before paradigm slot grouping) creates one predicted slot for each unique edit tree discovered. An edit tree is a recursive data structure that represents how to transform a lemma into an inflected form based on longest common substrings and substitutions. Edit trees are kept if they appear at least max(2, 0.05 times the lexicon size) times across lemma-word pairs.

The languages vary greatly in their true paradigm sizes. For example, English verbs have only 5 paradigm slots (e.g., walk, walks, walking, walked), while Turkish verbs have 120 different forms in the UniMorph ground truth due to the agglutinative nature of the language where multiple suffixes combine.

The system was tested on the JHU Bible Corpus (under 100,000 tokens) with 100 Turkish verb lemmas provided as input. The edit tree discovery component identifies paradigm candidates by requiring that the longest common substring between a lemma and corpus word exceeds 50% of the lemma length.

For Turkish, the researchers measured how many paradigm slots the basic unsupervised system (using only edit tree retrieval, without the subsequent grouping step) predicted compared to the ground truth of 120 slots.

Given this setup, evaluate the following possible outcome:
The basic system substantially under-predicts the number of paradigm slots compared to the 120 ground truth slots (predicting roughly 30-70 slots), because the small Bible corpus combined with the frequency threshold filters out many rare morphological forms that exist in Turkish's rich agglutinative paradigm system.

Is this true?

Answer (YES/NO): NO